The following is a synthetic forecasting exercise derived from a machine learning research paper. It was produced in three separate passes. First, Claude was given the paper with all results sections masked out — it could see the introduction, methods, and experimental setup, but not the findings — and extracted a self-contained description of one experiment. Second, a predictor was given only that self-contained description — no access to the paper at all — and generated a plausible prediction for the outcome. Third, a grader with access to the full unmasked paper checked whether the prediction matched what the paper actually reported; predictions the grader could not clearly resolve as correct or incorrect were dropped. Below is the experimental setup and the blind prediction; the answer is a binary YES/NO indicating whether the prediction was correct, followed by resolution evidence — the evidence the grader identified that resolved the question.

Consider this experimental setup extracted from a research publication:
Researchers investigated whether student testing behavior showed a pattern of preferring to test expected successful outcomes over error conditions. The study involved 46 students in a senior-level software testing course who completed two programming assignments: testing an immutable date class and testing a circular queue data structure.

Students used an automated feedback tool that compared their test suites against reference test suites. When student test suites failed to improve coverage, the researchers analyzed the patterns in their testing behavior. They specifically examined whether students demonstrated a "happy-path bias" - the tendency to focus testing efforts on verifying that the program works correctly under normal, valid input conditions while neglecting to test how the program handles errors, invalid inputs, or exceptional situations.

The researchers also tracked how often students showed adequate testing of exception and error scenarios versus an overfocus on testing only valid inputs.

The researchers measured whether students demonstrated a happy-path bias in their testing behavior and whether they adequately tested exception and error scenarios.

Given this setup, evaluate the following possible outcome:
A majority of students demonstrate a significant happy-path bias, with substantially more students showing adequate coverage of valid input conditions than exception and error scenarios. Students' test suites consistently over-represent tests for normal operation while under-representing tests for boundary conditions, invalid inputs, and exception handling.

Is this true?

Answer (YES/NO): NO